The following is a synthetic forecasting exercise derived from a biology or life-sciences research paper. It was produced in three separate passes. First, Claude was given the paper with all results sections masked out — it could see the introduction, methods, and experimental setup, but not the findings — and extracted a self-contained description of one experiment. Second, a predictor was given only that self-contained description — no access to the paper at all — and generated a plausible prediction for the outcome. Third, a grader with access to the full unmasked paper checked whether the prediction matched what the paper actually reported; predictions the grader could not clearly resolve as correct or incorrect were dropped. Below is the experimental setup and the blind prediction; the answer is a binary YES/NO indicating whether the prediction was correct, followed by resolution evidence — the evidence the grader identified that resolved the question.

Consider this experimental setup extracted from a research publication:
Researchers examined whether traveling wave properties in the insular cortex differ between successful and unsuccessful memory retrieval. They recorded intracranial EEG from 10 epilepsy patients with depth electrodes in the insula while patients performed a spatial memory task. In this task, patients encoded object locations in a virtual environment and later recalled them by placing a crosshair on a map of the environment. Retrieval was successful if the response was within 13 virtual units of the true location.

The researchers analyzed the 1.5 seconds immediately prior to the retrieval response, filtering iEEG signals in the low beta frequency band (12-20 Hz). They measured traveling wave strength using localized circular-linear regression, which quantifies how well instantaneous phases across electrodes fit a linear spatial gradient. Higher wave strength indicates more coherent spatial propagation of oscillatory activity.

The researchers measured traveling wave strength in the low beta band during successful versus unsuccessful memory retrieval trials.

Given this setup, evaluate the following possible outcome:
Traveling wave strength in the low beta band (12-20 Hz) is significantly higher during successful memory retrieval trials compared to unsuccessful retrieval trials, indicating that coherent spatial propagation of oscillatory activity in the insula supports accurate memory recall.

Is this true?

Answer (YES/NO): NO